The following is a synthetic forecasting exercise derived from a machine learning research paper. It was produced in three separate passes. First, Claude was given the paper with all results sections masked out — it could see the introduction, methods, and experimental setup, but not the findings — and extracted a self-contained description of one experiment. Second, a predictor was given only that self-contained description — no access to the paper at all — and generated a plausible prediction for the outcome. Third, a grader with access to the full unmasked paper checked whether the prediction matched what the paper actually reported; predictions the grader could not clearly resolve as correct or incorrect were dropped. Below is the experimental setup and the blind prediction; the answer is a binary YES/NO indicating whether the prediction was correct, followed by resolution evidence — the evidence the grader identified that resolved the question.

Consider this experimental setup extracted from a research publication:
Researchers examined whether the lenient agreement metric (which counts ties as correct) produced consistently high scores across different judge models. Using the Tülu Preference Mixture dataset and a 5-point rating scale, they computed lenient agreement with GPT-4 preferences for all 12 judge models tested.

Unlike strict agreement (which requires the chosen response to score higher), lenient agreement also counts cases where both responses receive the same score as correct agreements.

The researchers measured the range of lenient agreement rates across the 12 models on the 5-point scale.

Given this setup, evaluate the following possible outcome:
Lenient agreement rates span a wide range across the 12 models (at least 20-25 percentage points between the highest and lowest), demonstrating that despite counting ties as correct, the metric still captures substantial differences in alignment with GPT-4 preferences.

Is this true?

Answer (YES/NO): NO